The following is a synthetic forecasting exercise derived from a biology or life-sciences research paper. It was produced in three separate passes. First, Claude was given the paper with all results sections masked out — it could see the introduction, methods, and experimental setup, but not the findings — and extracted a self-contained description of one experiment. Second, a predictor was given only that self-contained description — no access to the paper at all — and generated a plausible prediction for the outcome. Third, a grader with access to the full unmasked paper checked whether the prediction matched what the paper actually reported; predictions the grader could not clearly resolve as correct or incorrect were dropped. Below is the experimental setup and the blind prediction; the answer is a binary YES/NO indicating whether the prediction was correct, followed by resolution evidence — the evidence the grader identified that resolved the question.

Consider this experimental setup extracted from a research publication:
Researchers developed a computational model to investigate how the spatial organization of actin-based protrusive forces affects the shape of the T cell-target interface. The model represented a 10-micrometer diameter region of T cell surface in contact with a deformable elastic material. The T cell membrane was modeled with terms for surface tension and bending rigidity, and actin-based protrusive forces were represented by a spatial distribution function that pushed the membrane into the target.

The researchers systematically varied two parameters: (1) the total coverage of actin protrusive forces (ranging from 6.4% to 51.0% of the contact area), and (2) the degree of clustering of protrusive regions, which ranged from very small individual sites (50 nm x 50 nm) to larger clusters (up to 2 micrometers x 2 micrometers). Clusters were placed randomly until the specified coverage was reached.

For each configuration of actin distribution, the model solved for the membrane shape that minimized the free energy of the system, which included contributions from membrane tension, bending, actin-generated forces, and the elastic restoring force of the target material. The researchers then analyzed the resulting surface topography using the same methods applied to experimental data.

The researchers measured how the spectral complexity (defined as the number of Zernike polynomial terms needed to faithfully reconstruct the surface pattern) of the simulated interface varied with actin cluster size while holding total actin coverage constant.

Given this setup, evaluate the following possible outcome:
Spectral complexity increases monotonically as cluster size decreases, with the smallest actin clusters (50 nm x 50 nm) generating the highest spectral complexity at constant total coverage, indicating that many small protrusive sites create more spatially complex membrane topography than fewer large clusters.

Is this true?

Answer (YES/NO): NO